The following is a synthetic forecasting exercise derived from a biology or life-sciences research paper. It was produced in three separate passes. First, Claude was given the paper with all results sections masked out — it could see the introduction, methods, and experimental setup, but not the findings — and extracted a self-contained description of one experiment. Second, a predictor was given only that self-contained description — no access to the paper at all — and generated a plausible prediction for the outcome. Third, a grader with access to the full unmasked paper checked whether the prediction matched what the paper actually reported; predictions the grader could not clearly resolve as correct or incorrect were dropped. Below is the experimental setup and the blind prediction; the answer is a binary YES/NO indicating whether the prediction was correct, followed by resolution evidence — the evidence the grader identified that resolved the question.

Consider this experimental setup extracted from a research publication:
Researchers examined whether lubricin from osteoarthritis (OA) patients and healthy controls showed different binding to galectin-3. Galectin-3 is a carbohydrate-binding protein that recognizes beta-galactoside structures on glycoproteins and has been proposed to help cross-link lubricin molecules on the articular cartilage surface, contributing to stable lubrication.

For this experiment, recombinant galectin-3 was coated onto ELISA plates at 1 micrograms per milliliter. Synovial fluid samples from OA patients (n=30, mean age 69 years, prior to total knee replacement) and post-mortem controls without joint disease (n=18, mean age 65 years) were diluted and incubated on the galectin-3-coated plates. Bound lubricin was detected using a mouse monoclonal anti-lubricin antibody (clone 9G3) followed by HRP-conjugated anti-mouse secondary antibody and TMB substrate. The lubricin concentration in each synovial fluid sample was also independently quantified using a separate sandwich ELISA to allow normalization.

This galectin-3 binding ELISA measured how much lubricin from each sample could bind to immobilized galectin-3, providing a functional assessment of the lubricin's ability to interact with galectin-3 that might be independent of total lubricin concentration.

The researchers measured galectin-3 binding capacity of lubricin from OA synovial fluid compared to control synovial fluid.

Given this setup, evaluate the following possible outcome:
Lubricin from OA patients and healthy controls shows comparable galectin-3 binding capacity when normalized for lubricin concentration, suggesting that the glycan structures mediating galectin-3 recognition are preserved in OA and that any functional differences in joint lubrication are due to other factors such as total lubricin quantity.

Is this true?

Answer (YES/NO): NO